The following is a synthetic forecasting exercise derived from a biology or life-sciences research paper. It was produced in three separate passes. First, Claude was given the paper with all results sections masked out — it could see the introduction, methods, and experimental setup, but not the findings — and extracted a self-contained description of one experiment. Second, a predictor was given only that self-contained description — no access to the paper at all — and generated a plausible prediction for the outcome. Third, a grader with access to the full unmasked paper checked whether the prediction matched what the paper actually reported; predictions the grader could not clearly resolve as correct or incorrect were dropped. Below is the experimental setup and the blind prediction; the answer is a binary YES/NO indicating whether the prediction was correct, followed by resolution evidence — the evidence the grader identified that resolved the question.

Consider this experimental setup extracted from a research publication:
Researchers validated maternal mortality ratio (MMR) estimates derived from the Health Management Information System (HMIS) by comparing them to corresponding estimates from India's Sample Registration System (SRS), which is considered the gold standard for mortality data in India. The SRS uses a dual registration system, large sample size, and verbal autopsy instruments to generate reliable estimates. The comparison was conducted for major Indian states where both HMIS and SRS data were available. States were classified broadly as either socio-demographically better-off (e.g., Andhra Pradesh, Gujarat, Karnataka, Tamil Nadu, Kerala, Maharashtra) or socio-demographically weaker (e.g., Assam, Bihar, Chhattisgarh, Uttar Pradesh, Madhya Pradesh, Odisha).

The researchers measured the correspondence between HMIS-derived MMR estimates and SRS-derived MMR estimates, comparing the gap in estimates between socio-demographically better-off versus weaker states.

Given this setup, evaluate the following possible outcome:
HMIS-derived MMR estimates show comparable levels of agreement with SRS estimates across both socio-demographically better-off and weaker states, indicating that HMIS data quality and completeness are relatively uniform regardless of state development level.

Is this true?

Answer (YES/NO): NO